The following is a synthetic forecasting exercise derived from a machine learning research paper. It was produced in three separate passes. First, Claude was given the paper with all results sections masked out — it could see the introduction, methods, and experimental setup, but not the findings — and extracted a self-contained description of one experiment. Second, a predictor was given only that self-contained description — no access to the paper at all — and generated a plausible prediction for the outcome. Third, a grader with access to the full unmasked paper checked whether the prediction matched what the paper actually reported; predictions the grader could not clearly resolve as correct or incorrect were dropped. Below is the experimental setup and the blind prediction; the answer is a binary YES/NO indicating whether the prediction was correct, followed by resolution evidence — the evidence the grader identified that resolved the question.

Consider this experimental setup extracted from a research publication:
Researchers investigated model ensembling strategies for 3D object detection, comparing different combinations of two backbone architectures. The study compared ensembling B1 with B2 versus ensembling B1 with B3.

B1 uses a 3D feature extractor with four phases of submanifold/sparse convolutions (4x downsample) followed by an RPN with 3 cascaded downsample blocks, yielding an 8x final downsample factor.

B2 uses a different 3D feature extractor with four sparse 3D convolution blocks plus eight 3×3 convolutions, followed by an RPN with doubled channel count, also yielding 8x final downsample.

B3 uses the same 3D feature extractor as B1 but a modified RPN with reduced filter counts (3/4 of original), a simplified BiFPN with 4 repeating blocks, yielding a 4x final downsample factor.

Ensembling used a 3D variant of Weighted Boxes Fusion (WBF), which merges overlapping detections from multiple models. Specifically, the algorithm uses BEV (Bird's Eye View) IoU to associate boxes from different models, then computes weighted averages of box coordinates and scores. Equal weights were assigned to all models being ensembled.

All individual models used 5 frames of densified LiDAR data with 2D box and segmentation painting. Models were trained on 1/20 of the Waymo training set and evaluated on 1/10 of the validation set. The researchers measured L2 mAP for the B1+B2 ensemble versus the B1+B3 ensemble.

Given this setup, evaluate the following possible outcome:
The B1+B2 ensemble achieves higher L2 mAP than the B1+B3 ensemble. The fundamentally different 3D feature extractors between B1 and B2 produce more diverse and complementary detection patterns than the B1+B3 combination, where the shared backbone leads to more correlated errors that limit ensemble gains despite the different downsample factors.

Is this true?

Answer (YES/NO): NO